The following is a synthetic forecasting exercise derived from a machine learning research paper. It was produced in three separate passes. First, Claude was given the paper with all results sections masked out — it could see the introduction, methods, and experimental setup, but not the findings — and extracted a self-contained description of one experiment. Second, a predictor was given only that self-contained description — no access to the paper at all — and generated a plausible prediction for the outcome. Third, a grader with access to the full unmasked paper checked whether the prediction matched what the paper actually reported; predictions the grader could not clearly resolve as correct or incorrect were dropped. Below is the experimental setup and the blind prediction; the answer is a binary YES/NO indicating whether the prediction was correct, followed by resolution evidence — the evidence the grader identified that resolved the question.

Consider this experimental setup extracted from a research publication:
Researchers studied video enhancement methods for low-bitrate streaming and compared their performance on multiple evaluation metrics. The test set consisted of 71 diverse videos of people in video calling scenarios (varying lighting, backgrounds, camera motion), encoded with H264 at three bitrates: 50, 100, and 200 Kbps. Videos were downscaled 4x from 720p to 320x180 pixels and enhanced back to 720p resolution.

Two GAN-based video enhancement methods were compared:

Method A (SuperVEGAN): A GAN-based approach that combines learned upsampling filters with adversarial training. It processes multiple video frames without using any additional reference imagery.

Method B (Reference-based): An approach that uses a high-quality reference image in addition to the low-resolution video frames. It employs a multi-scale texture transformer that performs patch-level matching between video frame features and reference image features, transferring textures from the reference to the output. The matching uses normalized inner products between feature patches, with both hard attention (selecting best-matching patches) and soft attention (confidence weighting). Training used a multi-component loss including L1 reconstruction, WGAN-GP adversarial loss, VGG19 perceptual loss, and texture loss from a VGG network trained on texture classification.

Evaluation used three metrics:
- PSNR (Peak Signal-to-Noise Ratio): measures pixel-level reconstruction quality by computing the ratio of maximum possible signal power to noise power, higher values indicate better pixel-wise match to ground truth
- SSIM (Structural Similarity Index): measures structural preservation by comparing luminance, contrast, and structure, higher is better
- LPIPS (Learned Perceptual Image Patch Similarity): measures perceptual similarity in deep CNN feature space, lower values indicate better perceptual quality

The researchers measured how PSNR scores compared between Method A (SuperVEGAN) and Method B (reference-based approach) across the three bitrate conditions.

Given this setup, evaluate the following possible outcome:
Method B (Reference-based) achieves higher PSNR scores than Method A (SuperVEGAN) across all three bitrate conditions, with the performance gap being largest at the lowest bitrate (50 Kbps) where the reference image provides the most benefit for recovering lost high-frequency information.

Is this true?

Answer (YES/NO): NO